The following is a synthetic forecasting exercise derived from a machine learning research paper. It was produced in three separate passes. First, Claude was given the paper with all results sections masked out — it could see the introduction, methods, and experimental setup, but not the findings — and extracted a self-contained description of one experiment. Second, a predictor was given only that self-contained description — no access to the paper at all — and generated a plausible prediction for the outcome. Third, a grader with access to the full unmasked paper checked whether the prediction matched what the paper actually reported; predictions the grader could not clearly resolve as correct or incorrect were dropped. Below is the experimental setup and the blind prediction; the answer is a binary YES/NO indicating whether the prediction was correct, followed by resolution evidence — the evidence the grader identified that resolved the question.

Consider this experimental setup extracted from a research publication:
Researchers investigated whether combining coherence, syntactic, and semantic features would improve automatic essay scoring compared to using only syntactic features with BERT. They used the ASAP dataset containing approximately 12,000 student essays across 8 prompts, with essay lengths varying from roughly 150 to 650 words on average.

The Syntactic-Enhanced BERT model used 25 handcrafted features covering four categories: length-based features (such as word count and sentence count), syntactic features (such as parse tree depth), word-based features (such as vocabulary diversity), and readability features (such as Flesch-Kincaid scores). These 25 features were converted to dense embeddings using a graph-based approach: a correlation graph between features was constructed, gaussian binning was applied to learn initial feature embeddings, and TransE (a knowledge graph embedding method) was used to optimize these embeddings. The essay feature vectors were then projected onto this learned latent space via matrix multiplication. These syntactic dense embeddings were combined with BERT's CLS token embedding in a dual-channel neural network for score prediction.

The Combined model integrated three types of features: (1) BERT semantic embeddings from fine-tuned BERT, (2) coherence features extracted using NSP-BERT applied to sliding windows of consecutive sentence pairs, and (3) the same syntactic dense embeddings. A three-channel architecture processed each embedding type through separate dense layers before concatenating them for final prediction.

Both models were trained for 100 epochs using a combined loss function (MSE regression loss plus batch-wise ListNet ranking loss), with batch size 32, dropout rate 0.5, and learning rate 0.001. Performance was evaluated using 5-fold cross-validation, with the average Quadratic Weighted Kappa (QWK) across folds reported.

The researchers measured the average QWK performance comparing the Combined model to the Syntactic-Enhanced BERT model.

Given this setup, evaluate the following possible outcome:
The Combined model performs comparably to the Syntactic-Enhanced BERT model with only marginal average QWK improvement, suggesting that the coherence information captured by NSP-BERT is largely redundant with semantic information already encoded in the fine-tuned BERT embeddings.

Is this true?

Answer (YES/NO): NO